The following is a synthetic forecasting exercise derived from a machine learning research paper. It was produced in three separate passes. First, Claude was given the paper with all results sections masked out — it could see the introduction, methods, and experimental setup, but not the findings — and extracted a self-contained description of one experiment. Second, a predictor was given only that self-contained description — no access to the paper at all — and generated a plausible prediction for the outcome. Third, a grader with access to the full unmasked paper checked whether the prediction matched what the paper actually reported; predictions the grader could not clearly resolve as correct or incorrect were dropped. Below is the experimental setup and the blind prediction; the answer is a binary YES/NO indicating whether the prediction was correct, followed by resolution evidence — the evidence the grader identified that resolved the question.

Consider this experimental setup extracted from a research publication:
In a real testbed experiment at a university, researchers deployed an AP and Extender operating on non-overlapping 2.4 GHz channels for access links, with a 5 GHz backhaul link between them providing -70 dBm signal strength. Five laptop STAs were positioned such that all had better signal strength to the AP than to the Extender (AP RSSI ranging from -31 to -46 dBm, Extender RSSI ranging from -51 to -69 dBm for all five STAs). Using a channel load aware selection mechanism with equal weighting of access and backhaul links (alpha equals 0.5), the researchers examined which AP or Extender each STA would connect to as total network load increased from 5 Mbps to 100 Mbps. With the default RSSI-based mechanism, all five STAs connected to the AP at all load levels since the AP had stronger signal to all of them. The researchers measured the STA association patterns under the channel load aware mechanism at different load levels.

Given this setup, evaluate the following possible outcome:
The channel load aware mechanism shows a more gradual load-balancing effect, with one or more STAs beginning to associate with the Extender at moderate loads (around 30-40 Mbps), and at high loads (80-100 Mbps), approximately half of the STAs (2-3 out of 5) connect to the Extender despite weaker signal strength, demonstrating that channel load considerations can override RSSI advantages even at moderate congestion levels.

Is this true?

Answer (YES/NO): NO